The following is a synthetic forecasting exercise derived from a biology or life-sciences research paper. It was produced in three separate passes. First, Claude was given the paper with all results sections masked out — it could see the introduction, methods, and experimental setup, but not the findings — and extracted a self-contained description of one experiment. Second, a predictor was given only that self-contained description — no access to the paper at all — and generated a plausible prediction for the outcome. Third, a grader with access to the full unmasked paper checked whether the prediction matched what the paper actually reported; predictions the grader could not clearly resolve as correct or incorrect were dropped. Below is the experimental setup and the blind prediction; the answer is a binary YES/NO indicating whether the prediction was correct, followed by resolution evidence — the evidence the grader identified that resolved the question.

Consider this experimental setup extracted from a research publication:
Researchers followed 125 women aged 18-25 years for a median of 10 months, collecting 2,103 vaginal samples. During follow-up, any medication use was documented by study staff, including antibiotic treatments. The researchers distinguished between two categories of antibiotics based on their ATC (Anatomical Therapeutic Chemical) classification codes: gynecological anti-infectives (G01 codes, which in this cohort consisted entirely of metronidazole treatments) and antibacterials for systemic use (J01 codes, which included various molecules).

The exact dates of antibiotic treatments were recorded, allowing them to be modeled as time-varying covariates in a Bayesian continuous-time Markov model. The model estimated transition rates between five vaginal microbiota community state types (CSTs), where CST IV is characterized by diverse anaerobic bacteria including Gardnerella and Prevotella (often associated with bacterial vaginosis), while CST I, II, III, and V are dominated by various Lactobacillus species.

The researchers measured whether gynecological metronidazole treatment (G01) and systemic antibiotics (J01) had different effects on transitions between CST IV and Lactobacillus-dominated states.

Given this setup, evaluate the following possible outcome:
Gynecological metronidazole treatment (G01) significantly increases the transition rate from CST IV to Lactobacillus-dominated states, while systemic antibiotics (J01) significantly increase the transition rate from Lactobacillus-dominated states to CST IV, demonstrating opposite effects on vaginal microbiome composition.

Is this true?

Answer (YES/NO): NO